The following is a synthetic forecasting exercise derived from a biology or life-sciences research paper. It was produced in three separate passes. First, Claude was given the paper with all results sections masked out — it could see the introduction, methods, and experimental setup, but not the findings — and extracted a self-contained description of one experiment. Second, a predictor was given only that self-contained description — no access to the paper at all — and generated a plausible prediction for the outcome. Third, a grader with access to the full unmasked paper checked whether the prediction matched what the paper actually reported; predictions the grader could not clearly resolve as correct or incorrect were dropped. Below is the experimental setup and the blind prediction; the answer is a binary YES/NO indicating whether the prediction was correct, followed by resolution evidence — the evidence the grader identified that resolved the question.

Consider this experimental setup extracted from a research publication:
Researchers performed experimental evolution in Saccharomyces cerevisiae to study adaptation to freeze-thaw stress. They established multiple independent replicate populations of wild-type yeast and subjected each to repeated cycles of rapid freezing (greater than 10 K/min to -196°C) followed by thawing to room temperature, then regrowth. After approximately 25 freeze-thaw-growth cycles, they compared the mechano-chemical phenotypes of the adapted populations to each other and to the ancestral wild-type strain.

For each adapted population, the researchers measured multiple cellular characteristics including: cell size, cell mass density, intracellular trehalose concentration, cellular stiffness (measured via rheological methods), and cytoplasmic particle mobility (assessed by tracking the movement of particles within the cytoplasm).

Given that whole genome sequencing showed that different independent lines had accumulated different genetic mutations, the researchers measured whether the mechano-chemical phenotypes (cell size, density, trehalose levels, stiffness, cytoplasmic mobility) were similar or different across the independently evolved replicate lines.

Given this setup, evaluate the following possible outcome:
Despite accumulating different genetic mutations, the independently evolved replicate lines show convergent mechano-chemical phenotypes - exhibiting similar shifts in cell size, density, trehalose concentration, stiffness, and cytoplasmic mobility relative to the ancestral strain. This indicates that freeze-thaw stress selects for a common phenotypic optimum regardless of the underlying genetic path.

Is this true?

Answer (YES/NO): YES